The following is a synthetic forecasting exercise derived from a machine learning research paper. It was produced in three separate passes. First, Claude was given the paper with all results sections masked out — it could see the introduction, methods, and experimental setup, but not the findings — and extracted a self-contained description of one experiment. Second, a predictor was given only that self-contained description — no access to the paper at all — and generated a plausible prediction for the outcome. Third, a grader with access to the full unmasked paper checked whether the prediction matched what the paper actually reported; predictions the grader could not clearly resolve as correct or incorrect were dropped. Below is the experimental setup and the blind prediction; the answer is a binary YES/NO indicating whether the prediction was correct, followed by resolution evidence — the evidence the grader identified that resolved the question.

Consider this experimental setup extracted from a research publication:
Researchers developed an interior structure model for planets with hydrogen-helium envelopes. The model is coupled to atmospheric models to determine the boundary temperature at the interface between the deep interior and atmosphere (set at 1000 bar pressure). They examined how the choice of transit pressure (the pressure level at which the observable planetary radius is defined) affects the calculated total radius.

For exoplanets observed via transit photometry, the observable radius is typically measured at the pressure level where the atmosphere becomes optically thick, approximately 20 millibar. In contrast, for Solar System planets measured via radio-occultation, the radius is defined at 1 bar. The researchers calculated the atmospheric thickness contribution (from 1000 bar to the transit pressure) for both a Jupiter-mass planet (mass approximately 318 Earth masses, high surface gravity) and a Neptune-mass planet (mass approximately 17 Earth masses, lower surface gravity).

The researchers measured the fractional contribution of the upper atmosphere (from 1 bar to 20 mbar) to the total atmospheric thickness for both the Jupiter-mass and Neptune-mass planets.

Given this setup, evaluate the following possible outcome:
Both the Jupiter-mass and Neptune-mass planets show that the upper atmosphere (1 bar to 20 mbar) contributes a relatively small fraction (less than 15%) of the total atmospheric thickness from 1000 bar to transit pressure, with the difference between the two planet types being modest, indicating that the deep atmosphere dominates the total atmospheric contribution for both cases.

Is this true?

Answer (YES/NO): NO